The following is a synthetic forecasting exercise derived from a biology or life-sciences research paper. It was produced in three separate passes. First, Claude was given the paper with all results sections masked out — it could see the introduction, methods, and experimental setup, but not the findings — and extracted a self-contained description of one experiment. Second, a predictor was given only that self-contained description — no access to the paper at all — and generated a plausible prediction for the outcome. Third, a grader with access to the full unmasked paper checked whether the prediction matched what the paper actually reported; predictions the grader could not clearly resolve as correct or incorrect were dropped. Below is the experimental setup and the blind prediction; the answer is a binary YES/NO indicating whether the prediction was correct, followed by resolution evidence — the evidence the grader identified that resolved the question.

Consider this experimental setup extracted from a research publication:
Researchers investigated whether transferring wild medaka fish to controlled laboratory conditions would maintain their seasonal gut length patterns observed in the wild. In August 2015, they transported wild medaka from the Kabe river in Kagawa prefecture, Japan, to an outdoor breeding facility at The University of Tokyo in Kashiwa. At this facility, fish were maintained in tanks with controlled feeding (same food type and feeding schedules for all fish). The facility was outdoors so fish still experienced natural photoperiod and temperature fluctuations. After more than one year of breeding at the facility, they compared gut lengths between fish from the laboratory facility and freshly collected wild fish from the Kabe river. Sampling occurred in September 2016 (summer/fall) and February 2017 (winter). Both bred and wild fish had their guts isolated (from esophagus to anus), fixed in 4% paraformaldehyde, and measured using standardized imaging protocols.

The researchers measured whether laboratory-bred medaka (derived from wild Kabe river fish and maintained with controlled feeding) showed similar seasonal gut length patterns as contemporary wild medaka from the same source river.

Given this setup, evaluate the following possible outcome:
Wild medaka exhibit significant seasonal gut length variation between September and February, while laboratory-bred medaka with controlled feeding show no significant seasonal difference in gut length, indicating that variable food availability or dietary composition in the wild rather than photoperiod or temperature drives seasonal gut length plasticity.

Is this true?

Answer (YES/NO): NO